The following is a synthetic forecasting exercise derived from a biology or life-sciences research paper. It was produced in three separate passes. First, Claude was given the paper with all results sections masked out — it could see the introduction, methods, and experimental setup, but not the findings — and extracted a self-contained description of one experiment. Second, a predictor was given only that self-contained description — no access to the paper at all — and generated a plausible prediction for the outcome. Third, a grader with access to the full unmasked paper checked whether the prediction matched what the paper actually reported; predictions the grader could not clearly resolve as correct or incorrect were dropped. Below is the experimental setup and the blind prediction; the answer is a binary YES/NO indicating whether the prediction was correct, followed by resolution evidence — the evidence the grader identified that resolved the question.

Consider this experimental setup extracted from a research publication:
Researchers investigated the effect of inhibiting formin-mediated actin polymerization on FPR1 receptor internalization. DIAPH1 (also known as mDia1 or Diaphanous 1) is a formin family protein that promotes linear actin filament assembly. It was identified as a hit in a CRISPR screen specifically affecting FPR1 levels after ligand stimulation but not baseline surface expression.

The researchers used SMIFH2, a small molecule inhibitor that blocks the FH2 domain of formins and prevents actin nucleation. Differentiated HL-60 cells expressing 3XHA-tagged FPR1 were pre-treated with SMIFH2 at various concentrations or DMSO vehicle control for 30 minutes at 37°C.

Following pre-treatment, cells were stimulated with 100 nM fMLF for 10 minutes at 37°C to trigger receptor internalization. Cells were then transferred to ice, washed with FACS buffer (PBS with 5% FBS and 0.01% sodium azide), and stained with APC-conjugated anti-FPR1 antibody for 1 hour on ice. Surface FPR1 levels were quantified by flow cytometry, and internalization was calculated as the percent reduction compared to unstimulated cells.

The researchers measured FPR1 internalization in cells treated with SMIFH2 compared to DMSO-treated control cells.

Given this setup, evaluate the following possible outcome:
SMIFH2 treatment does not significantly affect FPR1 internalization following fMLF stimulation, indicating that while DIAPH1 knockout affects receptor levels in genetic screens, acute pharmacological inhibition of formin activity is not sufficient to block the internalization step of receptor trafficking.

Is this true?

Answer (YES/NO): NO